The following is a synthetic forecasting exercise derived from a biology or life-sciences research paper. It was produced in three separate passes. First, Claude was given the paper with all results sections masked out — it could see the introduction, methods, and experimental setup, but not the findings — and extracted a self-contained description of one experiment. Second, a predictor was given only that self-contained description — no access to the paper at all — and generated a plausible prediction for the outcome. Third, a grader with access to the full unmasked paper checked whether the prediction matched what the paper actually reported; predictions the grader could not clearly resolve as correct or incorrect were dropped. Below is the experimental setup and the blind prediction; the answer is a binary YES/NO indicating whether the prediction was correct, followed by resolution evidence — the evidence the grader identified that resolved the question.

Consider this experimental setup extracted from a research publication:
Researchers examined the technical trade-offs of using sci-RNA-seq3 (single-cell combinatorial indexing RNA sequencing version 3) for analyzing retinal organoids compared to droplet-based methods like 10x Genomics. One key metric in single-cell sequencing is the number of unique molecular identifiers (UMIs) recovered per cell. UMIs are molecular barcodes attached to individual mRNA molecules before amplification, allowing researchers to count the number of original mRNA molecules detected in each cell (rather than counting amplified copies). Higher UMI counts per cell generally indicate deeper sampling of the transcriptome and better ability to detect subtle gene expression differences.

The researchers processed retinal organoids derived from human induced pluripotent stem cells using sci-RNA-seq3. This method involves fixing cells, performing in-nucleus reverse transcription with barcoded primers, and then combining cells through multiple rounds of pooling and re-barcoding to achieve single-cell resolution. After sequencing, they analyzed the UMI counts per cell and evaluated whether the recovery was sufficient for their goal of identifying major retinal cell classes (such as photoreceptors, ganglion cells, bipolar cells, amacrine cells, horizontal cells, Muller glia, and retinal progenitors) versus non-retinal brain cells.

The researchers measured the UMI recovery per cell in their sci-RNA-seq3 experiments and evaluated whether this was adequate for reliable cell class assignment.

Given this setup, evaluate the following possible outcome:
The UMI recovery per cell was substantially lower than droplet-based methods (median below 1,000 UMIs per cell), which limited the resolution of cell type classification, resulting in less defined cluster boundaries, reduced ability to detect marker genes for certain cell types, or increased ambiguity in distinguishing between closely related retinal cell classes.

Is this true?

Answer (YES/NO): NO